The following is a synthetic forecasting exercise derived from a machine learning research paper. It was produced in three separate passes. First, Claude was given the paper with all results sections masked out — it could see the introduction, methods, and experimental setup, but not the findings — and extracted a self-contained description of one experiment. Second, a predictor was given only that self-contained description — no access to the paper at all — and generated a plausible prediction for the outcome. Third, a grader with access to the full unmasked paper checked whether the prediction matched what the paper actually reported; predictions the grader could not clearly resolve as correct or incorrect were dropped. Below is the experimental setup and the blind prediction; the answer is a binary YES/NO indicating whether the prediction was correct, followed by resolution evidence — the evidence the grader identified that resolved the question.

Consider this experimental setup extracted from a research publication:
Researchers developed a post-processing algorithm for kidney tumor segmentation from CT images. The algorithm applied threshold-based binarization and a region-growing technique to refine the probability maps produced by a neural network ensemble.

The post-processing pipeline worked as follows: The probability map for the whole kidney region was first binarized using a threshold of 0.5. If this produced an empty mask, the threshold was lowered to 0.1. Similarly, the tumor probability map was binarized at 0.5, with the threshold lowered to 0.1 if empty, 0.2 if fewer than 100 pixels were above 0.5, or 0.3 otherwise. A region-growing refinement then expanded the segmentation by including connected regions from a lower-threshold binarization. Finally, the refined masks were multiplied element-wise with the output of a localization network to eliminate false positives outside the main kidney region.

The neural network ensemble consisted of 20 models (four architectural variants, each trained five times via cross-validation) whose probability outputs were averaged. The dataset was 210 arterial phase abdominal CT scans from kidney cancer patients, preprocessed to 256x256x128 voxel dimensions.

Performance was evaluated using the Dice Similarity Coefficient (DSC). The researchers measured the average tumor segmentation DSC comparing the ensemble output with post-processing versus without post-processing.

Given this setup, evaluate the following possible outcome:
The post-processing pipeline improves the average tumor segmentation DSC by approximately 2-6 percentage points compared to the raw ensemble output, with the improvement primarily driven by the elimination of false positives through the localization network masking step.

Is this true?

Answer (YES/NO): NO